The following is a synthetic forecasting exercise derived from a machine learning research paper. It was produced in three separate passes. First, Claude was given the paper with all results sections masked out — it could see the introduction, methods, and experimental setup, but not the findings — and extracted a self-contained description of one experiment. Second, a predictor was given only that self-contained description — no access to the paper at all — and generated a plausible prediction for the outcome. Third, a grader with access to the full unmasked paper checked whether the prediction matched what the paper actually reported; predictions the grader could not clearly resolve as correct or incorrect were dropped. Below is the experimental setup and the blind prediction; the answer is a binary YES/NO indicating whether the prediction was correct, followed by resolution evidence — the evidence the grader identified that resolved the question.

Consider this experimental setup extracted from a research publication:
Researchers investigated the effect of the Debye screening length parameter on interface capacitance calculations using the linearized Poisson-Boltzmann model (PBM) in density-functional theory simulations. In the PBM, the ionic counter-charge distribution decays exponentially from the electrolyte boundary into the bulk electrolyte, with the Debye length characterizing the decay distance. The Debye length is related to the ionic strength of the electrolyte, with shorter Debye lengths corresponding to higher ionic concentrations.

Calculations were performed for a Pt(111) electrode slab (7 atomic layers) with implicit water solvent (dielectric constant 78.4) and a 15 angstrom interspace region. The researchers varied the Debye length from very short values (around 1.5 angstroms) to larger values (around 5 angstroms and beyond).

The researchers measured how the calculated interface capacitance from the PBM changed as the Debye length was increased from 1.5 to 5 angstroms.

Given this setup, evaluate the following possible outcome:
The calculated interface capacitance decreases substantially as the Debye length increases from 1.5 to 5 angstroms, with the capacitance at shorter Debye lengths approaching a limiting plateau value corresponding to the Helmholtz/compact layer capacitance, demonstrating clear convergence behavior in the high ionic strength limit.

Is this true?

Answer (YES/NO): NO